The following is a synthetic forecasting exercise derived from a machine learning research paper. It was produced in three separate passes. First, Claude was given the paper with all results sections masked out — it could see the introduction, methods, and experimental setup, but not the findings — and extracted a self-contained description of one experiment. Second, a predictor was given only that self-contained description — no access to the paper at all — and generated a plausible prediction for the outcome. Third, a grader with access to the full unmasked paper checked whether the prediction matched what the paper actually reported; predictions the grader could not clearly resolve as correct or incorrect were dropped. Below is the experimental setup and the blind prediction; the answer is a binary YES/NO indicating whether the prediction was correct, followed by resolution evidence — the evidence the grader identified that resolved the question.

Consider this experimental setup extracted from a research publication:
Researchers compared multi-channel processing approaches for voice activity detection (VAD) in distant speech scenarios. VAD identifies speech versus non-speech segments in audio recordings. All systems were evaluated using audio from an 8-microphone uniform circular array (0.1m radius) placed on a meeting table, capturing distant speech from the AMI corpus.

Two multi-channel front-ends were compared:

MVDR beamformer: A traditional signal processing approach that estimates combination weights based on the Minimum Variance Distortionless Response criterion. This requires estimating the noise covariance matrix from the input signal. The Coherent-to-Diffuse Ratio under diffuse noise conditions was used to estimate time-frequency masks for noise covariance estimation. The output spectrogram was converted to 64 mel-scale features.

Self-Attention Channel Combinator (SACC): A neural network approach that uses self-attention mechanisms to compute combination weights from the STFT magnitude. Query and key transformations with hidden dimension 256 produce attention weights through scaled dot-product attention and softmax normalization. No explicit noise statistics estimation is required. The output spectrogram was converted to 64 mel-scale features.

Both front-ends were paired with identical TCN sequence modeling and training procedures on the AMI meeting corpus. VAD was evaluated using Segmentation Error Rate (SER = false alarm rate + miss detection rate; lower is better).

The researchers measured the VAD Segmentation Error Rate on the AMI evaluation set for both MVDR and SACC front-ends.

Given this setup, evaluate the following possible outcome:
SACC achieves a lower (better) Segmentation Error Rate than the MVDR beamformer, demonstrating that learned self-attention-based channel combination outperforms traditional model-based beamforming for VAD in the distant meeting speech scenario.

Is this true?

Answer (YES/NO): NO